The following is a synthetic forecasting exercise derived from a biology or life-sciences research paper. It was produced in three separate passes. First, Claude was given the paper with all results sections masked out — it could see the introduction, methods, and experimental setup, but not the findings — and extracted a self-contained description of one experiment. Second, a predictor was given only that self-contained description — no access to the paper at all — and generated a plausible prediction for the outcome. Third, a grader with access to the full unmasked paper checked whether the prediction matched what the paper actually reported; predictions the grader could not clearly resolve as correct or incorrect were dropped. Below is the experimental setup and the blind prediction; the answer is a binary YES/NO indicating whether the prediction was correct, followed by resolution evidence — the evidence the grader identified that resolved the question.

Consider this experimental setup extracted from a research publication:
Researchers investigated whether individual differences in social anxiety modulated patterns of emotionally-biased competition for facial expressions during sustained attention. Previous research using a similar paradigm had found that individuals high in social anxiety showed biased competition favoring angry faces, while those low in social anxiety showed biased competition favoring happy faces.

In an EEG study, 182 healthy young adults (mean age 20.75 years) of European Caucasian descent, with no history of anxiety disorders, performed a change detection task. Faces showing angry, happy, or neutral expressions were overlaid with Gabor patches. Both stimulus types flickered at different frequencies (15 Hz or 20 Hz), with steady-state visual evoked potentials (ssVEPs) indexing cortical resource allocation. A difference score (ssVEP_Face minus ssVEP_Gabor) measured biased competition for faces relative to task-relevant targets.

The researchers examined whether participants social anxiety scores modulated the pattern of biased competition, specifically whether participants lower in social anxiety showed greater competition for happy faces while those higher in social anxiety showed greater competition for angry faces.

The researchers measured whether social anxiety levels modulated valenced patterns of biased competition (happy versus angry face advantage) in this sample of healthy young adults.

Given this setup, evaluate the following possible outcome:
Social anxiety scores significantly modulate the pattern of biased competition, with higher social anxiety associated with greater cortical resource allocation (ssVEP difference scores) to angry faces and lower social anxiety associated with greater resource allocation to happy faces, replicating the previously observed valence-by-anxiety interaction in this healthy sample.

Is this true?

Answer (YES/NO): NO